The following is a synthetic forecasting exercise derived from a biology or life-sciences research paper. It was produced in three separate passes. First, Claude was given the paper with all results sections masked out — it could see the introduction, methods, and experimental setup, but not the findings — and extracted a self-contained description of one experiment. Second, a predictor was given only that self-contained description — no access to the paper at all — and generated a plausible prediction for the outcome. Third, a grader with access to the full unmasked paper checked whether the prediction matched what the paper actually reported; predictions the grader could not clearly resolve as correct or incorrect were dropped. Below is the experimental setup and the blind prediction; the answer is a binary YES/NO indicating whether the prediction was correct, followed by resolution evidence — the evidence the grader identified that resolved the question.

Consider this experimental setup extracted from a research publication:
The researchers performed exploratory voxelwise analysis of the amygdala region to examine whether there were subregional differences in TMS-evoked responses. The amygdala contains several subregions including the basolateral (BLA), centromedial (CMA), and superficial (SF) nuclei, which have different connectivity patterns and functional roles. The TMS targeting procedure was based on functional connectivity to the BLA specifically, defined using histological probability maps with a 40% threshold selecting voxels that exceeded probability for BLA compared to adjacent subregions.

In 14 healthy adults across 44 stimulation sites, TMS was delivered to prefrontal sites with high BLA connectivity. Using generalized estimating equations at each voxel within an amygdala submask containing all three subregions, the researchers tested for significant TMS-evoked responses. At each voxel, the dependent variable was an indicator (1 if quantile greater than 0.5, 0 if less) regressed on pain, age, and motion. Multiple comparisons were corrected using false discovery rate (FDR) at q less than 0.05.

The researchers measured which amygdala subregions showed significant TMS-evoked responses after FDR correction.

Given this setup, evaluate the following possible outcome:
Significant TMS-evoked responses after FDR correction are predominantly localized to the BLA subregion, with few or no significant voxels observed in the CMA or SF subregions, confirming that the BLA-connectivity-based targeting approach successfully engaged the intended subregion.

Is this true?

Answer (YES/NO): NO